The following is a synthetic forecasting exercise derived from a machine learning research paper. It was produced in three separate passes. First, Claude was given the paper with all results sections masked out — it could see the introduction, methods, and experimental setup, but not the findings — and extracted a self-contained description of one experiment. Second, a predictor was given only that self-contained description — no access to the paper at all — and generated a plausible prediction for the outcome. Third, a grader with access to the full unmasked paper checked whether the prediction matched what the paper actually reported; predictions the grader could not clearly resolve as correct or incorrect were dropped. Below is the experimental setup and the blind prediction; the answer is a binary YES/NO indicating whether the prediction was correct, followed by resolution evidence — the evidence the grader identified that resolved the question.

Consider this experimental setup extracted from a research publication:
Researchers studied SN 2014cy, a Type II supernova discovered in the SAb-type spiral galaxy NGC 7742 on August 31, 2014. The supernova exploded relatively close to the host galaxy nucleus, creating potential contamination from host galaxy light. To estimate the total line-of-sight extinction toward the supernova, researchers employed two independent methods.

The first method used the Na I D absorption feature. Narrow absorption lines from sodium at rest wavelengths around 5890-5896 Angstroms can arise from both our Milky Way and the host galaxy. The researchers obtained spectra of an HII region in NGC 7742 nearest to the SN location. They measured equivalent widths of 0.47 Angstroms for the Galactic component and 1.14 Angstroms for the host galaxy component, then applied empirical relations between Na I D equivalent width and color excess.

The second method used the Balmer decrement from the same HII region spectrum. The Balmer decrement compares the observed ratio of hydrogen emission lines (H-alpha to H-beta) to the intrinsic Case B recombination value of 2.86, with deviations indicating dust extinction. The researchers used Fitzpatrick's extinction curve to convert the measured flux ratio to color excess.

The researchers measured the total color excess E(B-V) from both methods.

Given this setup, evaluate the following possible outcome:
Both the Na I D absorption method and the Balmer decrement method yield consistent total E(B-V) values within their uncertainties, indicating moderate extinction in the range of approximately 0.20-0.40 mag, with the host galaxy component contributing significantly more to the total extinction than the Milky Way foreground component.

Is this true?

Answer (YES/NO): YES